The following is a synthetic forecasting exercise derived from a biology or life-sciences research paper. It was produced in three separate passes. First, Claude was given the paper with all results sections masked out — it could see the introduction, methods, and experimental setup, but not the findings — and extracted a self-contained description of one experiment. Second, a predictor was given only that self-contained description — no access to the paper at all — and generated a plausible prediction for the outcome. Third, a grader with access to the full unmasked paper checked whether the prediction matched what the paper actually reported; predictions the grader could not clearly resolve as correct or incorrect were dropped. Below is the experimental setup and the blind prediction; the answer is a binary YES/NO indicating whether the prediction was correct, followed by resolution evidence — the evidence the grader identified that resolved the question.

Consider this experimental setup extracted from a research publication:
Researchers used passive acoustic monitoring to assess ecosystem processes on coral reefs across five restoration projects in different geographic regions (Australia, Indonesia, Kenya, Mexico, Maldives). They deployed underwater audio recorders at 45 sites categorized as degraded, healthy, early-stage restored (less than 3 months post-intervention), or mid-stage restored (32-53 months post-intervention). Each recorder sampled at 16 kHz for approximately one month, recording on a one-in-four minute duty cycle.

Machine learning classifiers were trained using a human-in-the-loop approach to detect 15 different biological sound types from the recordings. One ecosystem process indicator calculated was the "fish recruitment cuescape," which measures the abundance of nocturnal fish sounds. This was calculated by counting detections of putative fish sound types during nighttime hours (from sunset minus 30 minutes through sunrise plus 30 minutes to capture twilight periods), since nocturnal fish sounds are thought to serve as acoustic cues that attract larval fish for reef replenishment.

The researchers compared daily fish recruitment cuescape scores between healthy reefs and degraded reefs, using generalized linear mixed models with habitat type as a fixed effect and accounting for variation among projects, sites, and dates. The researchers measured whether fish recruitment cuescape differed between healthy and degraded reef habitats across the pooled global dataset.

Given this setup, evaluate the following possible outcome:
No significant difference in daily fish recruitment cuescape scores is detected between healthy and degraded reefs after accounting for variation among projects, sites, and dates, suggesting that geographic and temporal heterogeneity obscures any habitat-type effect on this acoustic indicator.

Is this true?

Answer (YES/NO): NO